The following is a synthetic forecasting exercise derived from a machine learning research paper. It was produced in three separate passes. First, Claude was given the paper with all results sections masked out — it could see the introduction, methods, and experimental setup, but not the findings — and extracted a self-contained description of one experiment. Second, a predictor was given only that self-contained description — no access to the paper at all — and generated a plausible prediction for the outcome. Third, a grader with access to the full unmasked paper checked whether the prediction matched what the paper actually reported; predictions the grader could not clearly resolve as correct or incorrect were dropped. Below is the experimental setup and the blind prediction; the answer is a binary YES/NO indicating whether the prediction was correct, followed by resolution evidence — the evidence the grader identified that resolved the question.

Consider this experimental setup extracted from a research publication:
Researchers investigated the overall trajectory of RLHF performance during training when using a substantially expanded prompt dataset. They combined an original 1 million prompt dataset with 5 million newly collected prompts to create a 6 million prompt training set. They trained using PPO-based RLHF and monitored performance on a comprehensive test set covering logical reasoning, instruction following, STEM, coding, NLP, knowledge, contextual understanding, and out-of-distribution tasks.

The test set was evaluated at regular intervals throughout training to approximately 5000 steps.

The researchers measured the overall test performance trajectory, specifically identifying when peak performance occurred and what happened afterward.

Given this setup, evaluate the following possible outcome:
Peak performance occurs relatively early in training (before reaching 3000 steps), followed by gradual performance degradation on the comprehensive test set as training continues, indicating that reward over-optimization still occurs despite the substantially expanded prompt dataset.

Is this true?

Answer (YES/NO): NO